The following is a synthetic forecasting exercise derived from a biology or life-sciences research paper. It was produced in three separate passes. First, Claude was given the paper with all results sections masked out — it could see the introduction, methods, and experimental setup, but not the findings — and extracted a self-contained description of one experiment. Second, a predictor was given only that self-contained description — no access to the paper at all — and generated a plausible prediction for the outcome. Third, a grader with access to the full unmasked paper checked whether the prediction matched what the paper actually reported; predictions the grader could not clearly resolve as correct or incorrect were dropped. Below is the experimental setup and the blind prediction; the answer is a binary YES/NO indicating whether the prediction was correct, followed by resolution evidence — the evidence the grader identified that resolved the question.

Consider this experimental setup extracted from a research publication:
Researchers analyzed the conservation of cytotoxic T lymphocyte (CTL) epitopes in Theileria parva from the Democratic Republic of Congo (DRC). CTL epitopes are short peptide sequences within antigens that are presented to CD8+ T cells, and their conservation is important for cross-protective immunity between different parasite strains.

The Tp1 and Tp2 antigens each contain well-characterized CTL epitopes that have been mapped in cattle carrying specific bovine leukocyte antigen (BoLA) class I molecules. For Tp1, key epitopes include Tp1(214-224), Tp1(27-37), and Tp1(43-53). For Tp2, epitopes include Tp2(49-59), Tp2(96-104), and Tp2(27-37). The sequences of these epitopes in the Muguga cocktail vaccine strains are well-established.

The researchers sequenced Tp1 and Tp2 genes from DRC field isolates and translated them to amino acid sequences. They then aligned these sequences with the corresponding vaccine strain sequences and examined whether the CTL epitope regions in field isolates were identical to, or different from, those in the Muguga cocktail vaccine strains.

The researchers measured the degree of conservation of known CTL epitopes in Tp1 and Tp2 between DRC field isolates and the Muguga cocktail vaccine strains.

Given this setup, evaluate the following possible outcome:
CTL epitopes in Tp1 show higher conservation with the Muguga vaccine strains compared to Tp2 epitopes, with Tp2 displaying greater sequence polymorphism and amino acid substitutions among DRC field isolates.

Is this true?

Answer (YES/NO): YES